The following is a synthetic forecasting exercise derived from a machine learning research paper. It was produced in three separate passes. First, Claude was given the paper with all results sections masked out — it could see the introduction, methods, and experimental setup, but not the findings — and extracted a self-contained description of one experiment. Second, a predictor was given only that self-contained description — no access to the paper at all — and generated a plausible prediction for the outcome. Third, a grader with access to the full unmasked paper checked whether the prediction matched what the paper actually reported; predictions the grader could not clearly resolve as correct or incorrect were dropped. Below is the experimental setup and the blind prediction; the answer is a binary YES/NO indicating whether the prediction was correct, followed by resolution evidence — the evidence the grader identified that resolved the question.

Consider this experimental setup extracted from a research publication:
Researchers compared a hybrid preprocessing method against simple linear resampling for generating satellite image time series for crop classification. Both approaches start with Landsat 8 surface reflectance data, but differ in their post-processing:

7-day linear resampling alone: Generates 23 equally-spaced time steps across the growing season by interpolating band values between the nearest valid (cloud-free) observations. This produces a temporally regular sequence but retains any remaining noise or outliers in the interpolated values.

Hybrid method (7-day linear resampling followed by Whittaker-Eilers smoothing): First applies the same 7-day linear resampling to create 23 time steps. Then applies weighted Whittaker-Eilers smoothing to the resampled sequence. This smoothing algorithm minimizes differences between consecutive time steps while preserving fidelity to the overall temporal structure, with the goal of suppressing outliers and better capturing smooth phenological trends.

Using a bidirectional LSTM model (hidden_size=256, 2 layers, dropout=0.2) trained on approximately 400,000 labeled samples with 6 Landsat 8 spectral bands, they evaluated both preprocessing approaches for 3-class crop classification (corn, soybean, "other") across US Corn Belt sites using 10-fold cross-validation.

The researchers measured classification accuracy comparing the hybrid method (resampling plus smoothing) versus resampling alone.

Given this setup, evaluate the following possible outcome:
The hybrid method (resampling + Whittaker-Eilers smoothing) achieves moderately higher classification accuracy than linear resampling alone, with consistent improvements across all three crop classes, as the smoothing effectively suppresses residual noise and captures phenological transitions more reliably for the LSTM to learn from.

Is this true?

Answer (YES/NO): NO